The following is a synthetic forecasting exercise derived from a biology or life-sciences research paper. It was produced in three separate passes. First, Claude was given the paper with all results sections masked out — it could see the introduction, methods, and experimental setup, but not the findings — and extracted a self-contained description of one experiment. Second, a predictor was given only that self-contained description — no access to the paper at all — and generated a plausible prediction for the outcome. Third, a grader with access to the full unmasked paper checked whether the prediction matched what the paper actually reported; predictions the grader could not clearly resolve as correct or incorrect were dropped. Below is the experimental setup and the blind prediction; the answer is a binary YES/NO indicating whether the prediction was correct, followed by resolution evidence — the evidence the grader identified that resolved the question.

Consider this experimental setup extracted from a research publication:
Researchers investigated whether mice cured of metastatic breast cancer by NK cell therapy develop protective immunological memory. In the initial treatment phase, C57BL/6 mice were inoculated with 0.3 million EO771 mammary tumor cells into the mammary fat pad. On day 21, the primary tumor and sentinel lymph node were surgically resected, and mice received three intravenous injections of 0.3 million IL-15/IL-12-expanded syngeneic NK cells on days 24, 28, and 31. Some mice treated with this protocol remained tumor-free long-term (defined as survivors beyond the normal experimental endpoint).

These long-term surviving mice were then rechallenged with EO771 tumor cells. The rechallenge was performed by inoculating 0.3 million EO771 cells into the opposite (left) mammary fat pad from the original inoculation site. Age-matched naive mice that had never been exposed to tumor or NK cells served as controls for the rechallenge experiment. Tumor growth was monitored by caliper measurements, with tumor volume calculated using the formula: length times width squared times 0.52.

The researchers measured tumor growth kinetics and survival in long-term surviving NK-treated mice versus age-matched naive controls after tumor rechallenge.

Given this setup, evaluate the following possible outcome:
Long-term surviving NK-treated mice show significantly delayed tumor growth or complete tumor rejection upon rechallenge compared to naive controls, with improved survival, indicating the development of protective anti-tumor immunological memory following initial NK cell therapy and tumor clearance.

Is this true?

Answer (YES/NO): YES